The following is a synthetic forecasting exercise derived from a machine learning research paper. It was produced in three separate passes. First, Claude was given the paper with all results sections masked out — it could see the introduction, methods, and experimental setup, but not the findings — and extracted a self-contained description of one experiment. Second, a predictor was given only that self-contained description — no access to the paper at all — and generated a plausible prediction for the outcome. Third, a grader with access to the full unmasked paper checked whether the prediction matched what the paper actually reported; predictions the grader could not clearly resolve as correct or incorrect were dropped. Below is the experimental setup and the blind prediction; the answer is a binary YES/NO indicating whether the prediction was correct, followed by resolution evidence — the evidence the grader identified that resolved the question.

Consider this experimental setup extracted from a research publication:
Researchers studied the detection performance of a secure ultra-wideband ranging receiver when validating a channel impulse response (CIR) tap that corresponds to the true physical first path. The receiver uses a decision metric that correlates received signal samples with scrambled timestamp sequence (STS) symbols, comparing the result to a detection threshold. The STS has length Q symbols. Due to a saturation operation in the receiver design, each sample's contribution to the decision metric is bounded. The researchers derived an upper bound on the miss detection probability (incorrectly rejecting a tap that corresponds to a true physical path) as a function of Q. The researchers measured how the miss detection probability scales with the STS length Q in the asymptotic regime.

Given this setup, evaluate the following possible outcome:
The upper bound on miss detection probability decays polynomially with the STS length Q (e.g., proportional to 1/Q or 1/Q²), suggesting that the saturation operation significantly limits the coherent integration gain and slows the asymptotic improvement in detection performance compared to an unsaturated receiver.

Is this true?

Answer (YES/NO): NO